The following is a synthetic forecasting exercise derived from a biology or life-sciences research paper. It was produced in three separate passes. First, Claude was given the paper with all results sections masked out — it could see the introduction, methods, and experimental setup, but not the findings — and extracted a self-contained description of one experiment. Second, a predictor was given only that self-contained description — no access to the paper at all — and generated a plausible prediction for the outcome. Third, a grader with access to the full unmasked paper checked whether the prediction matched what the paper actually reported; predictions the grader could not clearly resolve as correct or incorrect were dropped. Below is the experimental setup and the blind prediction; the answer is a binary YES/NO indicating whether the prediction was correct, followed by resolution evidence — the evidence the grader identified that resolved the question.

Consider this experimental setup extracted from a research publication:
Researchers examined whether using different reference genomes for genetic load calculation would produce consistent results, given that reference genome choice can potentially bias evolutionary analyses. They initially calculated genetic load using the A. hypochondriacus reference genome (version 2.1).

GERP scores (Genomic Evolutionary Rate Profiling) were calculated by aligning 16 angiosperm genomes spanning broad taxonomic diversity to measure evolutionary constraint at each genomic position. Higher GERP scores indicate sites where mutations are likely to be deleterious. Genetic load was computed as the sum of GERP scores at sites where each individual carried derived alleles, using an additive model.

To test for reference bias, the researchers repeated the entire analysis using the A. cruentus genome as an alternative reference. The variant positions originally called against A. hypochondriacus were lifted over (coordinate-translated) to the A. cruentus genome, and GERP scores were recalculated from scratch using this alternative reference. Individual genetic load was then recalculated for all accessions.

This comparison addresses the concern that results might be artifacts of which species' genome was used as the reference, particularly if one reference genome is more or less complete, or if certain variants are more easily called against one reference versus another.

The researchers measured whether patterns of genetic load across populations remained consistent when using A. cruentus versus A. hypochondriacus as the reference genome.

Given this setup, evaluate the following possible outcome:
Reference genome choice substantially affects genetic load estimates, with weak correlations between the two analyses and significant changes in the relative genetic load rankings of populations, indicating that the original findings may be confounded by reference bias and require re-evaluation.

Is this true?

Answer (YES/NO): NO